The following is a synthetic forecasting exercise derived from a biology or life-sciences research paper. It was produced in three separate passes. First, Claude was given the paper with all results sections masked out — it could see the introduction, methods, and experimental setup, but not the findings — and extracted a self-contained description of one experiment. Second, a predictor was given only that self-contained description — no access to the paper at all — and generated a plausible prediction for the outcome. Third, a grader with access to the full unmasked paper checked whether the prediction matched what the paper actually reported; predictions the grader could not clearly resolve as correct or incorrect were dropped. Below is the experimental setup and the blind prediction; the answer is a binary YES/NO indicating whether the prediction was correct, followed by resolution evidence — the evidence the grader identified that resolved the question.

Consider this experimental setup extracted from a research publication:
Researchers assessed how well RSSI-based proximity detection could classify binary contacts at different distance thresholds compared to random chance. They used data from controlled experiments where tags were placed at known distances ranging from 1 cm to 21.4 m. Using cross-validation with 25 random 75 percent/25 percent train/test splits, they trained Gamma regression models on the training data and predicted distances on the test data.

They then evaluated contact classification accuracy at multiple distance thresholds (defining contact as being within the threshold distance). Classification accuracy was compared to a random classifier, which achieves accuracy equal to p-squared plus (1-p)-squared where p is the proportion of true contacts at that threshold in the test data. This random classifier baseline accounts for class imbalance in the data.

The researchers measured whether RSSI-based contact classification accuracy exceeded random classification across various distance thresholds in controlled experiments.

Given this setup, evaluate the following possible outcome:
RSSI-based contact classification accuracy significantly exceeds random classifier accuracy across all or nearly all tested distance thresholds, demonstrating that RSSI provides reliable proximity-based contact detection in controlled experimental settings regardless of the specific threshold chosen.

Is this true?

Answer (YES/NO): YES